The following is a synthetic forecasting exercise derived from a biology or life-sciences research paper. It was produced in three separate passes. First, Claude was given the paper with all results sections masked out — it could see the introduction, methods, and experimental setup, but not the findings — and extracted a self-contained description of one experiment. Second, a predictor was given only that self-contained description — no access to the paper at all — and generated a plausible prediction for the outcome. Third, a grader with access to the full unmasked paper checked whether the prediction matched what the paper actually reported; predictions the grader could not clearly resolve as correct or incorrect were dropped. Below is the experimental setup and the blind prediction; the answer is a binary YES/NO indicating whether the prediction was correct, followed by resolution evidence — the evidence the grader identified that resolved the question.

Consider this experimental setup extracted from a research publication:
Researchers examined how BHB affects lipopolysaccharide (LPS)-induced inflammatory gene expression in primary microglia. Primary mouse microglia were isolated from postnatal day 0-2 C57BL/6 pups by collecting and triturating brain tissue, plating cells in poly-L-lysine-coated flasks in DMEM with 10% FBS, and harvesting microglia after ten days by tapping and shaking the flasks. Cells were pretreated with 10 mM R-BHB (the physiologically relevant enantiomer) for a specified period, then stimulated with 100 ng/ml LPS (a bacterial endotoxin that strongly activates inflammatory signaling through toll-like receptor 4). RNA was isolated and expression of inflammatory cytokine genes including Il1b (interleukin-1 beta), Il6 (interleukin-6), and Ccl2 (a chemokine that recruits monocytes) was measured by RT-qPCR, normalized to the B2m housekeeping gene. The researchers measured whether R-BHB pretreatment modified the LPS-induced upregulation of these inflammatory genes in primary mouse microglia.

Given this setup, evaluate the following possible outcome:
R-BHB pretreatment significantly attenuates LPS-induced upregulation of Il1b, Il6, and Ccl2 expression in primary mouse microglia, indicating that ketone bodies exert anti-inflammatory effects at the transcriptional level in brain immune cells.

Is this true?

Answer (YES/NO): NO